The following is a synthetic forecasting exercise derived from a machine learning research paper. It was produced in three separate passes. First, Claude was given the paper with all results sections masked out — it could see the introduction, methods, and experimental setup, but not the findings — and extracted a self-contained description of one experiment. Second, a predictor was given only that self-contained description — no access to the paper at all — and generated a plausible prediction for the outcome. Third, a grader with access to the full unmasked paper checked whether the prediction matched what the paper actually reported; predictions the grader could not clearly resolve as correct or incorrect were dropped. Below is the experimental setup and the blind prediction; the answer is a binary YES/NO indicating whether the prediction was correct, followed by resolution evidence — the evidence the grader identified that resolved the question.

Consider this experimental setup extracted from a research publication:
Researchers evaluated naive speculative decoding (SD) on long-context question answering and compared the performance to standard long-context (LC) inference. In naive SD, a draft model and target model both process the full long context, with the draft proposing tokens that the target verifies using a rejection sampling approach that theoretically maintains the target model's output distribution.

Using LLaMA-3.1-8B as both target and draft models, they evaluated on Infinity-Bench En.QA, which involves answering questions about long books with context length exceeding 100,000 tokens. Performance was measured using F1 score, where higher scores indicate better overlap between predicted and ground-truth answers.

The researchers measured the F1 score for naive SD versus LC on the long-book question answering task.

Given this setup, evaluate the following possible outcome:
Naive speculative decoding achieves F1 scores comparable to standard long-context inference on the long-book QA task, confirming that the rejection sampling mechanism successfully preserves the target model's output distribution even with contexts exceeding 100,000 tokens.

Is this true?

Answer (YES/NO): NO